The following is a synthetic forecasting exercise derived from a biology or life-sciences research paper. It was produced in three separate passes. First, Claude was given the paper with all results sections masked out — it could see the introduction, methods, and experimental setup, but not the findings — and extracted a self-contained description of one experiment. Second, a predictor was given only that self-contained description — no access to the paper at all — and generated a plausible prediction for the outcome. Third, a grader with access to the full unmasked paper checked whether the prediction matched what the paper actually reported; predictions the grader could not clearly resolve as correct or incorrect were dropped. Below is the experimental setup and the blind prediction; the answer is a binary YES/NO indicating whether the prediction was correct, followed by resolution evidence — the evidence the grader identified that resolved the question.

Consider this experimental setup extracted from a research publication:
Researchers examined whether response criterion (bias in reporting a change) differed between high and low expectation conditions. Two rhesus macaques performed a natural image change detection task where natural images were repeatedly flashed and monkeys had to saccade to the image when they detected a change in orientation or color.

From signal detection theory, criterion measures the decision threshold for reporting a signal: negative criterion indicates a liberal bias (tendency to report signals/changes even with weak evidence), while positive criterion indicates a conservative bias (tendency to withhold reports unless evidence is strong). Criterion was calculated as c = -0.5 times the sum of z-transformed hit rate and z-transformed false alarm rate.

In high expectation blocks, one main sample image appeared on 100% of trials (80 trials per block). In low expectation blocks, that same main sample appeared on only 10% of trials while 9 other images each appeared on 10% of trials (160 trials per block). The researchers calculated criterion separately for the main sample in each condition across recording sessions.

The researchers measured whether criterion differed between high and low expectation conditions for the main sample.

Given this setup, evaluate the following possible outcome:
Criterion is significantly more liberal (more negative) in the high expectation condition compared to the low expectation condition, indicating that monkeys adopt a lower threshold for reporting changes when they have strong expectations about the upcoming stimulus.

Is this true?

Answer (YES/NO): NO